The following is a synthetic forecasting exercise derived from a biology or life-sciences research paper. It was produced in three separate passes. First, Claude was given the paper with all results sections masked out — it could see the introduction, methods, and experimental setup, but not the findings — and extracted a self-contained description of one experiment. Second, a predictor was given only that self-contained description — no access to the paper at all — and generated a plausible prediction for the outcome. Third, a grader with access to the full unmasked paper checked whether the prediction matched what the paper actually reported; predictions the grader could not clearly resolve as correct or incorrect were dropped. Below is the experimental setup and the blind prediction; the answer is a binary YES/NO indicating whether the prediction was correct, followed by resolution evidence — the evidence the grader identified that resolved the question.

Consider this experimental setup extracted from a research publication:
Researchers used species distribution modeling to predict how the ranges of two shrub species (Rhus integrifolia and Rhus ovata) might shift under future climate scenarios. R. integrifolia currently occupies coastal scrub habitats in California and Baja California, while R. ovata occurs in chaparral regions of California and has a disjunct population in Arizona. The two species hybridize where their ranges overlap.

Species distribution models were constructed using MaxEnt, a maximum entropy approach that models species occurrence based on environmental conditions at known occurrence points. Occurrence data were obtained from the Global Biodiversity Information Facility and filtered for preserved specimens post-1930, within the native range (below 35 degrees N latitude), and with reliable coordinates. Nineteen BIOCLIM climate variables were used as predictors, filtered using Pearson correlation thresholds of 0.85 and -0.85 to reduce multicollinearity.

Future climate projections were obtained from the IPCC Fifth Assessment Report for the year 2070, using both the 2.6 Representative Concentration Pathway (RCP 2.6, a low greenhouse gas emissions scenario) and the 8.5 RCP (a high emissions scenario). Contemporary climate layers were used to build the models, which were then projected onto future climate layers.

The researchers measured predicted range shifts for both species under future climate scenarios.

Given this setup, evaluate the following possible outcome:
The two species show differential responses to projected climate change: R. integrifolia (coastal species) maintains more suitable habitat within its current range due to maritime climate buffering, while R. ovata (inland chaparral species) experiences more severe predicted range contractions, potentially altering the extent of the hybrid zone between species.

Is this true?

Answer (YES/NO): NO